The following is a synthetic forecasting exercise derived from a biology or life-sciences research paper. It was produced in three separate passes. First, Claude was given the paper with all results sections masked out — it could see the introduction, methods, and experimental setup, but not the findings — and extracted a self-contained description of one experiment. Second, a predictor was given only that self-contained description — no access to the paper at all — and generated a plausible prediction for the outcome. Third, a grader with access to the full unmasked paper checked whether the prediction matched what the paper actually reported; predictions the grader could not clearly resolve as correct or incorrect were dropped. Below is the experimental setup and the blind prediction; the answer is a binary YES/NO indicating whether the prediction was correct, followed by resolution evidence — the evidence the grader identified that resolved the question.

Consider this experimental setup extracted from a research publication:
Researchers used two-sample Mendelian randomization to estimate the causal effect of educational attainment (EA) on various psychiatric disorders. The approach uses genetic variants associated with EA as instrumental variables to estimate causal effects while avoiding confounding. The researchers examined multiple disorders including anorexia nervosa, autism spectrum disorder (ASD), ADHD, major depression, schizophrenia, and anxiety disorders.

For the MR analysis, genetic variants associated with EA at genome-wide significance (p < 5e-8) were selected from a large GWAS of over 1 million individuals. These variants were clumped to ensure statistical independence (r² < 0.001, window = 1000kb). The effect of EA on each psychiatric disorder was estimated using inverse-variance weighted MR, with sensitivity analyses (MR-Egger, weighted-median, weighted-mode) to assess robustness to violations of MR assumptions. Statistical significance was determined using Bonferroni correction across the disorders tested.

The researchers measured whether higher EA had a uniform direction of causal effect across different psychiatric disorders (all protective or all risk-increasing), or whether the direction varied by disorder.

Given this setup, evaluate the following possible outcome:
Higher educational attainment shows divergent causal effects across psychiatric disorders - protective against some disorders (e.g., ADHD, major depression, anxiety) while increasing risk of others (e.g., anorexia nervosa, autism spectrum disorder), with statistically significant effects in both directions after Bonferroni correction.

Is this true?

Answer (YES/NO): YES